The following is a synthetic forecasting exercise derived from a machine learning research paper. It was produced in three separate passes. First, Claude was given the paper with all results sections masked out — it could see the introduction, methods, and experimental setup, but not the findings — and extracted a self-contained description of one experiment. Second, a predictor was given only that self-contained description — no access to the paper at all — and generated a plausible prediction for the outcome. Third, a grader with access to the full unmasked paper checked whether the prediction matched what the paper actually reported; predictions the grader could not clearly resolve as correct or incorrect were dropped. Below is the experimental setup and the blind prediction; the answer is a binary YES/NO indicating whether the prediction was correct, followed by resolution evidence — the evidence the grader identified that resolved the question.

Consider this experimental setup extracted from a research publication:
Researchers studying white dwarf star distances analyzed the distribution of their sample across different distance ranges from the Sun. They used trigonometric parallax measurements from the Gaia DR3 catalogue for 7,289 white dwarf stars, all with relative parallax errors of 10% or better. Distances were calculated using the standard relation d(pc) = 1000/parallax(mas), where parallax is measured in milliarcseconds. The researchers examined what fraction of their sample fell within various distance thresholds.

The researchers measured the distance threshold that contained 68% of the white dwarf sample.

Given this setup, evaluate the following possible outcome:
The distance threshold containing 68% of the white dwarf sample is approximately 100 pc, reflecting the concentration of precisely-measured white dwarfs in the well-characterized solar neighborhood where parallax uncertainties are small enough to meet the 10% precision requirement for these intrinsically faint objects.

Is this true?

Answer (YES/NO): NO